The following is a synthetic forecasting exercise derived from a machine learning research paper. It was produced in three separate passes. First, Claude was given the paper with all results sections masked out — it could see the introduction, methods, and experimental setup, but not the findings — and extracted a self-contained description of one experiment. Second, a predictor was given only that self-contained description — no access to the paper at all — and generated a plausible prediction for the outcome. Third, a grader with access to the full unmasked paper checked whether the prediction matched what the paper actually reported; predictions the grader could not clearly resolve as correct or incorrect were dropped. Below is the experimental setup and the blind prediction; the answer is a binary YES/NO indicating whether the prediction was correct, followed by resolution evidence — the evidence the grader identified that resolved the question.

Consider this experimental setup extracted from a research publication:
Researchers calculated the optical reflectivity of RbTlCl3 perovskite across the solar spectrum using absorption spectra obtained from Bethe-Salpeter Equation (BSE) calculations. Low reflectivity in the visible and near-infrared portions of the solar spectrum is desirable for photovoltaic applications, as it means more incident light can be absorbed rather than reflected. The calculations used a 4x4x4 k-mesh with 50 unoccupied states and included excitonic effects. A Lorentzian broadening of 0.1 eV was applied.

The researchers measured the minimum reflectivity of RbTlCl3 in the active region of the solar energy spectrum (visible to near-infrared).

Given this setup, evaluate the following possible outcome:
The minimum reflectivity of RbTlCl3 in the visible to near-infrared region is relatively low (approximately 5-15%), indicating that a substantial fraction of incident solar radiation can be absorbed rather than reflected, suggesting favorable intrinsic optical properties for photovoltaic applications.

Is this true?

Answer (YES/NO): NO